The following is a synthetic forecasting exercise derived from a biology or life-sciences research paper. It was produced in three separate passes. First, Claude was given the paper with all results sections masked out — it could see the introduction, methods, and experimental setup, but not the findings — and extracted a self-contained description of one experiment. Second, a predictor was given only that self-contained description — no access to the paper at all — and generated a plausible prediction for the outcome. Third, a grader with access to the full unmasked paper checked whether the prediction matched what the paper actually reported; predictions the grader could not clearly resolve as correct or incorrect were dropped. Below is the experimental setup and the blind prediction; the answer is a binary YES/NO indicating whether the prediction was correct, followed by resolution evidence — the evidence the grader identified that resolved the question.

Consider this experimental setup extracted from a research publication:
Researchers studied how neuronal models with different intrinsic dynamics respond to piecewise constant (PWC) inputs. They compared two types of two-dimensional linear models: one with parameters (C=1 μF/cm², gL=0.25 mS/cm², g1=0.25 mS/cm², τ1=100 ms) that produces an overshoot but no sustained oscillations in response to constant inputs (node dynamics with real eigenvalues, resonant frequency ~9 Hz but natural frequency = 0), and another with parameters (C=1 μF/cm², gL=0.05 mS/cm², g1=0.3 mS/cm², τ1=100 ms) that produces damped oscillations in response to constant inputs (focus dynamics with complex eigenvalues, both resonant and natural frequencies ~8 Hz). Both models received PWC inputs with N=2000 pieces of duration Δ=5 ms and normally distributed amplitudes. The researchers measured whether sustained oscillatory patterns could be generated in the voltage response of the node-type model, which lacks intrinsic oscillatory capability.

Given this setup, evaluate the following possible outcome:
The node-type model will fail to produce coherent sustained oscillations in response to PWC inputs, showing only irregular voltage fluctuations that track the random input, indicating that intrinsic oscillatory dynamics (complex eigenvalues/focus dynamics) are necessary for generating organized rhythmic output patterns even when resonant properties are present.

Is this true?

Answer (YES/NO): NO